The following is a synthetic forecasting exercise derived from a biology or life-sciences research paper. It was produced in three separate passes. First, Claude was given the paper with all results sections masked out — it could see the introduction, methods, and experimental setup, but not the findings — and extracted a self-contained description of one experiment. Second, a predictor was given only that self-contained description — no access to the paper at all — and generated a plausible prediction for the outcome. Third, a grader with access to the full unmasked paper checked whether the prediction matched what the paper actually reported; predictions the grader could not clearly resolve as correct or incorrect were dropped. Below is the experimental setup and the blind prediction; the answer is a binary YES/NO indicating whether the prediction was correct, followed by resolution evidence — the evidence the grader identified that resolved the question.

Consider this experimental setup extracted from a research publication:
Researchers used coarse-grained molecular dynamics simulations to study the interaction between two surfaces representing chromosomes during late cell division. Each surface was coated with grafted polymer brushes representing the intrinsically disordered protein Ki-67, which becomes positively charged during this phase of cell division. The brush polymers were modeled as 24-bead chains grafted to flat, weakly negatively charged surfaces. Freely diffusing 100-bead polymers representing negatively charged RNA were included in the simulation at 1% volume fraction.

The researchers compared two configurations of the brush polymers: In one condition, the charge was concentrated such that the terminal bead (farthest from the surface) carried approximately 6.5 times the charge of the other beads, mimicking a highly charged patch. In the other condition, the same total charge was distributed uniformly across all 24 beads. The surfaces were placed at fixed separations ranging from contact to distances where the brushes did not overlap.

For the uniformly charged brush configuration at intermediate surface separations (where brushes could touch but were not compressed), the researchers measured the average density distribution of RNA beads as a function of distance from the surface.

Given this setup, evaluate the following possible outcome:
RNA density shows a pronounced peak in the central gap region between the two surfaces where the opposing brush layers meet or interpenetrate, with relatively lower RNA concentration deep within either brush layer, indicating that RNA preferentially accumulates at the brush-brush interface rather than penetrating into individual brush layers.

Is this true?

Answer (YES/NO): NO